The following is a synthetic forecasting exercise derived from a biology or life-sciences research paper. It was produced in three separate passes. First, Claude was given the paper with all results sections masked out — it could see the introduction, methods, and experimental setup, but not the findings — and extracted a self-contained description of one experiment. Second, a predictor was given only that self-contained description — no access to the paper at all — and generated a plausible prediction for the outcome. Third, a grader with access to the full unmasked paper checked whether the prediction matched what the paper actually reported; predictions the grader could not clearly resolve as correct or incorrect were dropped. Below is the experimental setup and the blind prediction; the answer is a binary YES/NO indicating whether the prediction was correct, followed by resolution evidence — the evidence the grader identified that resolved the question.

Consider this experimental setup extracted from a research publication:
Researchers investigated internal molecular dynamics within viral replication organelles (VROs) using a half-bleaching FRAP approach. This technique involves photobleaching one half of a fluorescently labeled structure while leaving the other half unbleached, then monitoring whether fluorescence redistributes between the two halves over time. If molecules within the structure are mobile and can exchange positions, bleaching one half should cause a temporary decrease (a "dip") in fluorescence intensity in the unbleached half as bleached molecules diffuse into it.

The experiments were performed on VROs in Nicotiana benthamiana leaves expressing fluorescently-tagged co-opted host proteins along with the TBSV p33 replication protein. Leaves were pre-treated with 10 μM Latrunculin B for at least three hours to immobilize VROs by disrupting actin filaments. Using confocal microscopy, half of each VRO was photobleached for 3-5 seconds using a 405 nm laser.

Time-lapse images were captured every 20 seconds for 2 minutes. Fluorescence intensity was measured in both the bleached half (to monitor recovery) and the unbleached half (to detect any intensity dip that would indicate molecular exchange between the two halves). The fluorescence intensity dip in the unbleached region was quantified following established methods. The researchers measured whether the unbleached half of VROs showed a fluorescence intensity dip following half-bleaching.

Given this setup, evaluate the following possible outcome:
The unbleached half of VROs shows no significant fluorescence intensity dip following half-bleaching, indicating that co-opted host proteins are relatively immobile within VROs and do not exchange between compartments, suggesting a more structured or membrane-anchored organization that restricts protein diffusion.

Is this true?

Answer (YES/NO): NO